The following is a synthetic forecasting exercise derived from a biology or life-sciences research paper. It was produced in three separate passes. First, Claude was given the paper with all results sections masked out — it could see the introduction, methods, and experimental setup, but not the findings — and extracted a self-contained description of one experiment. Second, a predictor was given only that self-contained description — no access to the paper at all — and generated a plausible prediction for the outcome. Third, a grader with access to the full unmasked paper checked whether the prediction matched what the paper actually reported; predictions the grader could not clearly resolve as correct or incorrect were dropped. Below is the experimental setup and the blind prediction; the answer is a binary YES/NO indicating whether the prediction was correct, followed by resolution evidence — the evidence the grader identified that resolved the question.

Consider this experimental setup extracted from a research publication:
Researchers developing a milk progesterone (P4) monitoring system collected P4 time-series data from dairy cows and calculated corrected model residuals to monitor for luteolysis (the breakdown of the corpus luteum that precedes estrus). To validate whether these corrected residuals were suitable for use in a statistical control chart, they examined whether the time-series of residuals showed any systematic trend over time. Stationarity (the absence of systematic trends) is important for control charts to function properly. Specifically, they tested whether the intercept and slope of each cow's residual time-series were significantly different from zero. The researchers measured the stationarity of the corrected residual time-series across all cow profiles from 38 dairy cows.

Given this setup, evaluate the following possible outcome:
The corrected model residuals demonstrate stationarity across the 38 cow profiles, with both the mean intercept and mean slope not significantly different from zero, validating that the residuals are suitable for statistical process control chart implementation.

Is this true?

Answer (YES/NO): YES